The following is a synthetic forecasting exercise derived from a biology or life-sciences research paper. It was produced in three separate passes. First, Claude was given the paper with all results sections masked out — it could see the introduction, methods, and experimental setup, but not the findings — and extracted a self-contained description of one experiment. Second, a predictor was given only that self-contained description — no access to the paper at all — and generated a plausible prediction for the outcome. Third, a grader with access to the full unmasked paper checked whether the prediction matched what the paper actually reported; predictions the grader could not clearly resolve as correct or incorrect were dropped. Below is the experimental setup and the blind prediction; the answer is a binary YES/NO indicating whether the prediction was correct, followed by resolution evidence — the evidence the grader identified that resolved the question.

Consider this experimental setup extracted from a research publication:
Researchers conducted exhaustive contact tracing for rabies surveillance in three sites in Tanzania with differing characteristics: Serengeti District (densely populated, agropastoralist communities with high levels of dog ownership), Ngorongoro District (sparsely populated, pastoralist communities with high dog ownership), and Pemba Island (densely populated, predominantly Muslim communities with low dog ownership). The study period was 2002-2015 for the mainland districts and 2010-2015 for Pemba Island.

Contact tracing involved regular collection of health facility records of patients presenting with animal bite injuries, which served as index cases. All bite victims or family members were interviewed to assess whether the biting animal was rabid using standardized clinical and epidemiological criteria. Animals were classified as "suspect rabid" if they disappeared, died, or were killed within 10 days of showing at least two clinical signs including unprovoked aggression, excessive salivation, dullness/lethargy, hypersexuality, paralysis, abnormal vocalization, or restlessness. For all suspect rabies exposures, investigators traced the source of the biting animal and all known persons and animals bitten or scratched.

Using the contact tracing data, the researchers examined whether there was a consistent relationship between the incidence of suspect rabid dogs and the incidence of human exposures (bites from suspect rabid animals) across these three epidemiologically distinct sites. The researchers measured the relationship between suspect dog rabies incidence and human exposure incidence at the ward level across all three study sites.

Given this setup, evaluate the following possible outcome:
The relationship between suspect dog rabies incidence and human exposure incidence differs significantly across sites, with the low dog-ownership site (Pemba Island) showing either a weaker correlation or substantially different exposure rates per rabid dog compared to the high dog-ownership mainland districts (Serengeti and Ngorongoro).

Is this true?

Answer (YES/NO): NO